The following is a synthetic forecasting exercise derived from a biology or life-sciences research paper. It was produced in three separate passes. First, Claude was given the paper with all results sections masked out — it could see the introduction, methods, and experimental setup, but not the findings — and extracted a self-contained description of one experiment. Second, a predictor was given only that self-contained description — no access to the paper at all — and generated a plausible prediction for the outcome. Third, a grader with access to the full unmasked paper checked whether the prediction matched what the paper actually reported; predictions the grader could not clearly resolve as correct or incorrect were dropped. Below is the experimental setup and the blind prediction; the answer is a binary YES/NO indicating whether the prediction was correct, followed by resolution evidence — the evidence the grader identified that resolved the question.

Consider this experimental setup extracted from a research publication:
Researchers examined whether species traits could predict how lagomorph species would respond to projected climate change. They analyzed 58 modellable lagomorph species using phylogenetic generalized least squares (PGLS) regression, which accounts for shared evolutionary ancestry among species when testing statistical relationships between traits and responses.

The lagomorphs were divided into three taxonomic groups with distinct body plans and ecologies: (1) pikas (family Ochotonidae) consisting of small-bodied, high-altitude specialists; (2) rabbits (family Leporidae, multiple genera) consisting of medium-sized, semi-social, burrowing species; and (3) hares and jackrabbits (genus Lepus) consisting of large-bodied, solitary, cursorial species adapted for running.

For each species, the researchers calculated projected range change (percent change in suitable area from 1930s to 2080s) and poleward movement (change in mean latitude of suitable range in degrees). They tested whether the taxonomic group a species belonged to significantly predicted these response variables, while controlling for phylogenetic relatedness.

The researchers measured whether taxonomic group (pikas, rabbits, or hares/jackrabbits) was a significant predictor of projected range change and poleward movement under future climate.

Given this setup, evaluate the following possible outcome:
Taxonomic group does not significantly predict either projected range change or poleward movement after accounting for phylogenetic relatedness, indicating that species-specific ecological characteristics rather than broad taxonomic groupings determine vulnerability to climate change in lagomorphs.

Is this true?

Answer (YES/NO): YES